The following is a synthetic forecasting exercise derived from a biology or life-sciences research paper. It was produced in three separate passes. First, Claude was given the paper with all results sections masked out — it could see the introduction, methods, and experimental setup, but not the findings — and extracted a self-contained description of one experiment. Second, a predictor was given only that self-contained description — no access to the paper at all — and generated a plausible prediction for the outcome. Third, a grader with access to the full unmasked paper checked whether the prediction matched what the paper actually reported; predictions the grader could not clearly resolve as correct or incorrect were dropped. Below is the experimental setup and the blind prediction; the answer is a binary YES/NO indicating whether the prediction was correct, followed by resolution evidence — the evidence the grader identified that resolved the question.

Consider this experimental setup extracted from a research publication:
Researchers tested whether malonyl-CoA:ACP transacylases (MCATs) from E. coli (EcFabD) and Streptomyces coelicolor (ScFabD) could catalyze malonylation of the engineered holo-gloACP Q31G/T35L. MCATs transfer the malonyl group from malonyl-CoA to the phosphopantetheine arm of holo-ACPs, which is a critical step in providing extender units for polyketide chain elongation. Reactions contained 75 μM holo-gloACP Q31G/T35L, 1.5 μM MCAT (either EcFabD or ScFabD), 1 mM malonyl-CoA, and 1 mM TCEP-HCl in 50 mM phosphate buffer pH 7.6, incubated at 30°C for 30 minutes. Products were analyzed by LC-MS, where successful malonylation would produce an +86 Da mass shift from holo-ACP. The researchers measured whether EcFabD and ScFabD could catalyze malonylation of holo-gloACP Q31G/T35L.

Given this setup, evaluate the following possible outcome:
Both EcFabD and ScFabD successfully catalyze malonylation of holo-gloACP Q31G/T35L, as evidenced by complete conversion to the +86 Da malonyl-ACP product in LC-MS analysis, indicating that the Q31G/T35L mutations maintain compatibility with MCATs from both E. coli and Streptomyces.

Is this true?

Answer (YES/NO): YES